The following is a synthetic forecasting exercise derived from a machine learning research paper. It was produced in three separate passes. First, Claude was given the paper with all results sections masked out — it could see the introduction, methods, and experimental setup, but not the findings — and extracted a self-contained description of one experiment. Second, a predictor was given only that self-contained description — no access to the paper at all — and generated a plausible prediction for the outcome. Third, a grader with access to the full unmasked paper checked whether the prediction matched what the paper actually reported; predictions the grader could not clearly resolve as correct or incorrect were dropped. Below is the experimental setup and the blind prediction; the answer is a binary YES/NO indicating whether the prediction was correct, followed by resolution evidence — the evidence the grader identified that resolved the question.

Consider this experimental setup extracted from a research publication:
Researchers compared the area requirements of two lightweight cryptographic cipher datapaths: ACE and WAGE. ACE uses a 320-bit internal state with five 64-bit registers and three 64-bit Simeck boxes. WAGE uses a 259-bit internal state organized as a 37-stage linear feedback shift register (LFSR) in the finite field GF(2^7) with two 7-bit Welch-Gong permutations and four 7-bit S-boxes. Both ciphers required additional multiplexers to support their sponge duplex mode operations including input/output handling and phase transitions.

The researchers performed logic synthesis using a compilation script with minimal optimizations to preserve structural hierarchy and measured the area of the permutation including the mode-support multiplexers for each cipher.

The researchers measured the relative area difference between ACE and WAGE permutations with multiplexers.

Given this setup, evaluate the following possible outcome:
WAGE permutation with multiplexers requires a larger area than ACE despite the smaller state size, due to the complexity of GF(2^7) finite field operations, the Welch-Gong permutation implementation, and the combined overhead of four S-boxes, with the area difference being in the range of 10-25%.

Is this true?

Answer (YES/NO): NO